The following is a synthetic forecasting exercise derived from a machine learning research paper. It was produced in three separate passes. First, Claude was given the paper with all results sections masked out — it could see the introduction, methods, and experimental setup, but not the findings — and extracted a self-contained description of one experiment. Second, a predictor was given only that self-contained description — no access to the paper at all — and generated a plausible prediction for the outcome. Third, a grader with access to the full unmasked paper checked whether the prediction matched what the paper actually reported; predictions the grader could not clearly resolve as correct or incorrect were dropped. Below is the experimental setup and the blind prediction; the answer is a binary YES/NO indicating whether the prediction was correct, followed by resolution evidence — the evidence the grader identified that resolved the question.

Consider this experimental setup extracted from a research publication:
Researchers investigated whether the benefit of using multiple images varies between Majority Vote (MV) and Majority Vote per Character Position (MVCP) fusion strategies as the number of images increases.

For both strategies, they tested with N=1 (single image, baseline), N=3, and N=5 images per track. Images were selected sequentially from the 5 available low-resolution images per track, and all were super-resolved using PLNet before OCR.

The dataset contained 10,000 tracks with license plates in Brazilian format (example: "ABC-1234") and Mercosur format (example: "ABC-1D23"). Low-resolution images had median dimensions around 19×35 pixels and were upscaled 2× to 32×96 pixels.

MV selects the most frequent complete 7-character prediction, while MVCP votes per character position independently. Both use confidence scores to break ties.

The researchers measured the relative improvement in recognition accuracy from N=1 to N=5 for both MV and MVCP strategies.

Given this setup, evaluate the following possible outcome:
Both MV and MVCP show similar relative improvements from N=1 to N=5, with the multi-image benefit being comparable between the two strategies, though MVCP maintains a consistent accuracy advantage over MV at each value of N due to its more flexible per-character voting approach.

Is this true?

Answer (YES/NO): YES